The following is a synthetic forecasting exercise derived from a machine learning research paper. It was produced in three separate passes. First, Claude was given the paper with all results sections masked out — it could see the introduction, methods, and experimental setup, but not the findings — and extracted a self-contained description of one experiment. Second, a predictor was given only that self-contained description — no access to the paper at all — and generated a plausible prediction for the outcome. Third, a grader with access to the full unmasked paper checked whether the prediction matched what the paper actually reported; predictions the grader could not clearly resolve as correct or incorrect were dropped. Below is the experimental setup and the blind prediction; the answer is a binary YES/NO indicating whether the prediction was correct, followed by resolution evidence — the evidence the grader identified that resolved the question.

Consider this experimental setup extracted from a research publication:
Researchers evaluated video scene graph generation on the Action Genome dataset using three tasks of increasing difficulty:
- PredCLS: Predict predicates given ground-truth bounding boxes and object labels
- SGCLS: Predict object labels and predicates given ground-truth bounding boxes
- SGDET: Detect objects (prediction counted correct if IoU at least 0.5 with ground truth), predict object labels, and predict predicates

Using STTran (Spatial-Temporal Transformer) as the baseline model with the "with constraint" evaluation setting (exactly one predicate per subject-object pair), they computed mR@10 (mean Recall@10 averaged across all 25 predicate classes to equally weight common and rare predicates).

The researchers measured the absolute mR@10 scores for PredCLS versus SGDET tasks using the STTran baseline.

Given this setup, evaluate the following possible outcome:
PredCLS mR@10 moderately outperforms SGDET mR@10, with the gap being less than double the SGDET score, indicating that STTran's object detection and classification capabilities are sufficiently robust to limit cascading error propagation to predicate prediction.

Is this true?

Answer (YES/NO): NO